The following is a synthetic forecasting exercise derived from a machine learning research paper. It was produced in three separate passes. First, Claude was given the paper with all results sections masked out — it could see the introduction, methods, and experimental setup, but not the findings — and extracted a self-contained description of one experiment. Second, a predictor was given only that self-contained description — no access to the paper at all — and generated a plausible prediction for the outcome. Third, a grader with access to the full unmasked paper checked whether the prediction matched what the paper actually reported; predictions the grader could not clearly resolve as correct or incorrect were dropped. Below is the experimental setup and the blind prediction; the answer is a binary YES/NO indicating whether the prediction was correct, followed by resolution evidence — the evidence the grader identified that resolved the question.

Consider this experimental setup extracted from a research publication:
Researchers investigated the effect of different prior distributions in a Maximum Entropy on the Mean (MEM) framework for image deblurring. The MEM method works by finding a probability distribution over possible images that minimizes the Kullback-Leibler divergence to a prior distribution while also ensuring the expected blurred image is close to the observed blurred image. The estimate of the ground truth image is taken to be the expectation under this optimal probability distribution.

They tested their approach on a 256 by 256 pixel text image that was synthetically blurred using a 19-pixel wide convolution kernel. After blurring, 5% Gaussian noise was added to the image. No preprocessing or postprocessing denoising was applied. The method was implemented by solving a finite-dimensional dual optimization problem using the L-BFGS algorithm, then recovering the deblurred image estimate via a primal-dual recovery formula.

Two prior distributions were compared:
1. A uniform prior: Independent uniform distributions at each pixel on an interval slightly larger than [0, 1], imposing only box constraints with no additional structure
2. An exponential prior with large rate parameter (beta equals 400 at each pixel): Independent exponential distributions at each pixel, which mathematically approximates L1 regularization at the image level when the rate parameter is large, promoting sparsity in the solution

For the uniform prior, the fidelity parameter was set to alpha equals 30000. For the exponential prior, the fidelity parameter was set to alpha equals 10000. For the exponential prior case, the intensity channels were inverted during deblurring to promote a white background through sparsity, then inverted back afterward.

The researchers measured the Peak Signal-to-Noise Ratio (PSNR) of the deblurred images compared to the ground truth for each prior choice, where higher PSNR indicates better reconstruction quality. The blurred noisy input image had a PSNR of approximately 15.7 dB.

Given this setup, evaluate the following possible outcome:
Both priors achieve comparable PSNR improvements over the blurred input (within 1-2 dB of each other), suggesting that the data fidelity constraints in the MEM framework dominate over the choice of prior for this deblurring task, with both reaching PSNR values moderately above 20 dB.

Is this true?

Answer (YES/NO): NO